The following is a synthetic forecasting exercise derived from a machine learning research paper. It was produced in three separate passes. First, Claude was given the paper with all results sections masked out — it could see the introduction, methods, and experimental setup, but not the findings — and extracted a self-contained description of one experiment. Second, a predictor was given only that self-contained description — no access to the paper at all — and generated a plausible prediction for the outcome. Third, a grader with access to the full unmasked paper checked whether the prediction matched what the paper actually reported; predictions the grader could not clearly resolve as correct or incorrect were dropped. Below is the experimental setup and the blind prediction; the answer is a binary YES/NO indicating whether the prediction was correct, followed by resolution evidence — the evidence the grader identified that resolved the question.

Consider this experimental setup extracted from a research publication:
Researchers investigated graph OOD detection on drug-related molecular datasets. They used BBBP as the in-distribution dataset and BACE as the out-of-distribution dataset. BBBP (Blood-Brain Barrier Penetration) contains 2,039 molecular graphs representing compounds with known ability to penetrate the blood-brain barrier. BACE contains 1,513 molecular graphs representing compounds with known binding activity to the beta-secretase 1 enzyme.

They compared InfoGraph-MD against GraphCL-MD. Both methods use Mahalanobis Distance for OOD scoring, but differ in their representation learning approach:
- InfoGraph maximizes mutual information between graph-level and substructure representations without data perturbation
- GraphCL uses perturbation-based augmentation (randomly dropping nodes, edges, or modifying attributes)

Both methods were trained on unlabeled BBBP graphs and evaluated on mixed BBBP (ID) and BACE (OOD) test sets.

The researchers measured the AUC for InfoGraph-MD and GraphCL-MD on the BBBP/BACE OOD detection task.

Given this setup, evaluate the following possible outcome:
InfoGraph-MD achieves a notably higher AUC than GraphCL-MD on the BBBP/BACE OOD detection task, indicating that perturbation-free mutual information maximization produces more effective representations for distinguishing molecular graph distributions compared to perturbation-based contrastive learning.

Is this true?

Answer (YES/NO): NO